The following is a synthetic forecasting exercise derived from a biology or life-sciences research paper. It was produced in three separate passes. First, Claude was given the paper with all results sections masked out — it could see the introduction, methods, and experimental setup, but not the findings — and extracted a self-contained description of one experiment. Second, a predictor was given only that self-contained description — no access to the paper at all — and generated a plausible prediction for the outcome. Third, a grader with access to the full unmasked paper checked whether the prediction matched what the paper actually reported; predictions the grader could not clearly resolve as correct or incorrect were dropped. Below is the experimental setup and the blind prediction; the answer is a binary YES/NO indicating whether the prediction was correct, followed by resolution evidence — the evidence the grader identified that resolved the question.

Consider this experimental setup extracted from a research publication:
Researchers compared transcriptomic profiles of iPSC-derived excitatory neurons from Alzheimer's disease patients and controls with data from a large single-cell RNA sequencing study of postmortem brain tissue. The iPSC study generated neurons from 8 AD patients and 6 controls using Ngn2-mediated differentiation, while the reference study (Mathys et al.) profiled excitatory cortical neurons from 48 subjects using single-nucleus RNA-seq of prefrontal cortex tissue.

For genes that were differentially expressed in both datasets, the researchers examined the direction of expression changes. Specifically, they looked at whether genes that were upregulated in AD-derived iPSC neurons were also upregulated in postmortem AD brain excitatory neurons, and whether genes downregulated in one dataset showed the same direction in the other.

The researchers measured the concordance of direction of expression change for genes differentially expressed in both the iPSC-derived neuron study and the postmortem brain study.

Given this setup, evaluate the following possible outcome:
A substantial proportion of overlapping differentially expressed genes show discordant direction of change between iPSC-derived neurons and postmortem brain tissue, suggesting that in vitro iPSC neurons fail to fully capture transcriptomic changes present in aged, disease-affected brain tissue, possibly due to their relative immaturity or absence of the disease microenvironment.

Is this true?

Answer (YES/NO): NO